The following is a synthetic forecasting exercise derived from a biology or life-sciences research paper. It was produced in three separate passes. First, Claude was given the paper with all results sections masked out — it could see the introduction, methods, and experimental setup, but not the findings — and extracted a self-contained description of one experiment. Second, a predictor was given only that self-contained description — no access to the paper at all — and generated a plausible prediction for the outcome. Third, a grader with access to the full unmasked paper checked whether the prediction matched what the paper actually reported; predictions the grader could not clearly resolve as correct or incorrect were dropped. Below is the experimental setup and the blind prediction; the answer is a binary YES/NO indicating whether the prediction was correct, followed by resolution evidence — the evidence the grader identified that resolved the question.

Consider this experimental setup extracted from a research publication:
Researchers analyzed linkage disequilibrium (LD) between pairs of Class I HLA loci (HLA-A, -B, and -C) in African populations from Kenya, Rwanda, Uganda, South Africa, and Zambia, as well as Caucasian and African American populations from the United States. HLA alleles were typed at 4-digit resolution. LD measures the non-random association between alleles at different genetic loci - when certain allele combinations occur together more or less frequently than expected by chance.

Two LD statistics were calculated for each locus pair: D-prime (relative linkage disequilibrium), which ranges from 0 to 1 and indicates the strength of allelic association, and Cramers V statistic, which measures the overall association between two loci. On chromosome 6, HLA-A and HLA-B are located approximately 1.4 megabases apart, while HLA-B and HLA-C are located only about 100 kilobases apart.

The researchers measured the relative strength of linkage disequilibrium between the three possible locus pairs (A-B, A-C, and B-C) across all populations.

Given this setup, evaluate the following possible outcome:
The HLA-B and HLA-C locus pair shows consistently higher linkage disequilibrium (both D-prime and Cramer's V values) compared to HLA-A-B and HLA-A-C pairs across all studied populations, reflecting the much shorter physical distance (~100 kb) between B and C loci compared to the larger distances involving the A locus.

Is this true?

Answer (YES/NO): YES